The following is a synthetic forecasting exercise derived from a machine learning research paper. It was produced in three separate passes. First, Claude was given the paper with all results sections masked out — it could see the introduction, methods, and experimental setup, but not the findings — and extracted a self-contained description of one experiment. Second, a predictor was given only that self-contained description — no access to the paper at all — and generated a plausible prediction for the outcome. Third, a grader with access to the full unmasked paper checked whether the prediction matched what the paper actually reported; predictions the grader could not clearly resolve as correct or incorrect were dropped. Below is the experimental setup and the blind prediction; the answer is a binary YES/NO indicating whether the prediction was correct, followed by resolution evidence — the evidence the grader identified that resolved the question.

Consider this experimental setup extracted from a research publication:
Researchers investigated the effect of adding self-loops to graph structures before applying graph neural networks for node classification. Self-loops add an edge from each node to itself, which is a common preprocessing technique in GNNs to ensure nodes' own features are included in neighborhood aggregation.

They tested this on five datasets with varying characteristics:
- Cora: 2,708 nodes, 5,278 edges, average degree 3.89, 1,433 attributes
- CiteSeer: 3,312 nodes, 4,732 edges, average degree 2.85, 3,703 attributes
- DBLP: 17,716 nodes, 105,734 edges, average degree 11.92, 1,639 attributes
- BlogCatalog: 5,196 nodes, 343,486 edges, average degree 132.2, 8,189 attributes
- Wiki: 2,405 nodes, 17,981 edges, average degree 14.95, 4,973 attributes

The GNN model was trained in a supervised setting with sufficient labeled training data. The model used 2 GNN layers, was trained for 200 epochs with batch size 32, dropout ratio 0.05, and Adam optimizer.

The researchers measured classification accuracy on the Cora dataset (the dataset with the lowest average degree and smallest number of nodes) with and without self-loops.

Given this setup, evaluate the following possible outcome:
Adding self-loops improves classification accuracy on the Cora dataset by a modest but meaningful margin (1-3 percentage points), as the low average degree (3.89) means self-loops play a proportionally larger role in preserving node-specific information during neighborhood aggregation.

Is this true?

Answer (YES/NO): NO